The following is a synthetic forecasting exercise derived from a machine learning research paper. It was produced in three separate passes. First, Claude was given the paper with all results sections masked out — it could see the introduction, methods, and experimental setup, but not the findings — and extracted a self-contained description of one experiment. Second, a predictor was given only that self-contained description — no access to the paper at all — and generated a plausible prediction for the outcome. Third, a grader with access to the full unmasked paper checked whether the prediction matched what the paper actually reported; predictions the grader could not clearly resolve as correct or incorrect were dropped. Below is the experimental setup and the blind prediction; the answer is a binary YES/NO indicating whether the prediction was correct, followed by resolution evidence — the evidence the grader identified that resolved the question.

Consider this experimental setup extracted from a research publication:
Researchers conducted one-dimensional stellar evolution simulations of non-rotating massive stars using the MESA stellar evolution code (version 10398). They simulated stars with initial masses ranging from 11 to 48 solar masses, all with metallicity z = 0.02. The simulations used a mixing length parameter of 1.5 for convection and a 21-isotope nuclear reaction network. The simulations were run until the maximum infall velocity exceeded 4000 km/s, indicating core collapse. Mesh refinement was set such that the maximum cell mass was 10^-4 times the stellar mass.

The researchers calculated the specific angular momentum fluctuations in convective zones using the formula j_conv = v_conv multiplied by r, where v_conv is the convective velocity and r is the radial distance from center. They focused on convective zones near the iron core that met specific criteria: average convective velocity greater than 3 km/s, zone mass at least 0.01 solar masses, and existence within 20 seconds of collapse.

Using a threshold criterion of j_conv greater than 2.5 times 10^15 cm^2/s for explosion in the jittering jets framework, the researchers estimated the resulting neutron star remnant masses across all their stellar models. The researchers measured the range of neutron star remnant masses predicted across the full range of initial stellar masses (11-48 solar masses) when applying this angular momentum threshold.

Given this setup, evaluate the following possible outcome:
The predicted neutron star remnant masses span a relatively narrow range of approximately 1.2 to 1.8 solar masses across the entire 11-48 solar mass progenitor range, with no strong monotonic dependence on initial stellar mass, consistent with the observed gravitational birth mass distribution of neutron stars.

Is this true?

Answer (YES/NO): NO